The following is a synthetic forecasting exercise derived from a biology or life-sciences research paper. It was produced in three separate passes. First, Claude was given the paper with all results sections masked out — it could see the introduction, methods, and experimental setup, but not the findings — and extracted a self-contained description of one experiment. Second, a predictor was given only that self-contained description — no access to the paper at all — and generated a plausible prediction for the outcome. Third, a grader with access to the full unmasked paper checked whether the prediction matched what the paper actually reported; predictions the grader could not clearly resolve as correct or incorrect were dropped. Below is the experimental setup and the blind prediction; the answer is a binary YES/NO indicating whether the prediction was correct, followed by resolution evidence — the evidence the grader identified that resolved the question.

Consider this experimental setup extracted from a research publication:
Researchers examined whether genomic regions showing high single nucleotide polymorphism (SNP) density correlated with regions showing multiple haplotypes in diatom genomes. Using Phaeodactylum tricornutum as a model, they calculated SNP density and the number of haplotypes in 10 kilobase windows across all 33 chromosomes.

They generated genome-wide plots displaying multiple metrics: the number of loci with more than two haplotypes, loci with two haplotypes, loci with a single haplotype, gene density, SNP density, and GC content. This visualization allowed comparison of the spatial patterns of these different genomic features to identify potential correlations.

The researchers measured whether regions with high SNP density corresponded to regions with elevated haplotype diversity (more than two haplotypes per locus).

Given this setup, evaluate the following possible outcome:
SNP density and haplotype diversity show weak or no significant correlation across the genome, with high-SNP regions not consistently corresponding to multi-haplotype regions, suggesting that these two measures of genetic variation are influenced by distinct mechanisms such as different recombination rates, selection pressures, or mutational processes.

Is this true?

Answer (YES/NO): YES